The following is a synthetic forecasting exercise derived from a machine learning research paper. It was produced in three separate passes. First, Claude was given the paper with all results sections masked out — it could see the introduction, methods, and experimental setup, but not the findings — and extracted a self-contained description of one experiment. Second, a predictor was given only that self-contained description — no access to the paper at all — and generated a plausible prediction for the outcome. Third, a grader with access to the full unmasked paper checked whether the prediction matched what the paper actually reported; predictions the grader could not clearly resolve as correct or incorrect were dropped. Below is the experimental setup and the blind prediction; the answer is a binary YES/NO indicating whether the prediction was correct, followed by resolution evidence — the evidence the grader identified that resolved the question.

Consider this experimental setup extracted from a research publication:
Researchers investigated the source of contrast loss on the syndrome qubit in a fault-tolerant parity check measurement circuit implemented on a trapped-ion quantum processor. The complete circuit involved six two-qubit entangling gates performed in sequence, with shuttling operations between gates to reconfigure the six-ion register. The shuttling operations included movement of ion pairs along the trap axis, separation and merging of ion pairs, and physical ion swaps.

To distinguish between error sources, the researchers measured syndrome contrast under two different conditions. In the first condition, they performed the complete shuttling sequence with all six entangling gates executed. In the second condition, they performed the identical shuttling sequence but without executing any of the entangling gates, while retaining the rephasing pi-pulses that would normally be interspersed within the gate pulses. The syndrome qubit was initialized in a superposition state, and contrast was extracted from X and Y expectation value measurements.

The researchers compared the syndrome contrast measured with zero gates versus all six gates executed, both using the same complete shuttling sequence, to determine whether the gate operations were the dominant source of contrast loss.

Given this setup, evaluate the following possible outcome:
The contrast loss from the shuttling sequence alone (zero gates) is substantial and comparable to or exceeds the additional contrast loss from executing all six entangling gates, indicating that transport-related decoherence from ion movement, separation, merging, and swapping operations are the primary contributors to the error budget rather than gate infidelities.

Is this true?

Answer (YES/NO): NO